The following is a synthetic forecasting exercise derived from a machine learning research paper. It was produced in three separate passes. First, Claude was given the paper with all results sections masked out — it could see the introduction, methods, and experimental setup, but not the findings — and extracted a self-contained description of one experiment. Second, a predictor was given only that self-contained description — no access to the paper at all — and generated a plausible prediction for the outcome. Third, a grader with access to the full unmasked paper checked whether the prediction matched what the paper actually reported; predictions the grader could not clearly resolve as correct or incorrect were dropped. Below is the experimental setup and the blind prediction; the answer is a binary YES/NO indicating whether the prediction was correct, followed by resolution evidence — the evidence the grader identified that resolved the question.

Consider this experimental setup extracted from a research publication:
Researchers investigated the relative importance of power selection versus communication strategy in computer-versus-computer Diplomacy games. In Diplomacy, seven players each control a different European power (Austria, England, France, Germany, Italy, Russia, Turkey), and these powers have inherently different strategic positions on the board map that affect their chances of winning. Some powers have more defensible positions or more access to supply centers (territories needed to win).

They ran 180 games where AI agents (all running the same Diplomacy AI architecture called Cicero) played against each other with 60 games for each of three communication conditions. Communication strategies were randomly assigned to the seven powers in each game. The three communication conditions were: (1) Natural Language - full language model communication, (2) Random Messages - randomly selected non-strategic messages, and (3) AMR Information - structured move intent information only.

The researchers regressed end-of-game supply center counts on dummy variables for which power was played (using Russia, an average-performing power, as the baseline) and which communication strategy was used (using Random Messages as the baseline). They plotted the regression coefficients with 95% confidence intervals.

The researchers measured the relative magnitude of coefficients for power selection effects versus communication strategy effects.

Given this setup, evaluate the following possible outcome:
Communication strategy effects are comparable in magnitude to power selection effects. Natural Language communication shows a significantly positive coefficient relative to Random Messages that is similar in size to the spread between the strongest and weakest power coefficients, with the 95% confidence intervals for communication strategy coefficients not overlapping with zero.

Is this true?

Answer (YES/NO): NO